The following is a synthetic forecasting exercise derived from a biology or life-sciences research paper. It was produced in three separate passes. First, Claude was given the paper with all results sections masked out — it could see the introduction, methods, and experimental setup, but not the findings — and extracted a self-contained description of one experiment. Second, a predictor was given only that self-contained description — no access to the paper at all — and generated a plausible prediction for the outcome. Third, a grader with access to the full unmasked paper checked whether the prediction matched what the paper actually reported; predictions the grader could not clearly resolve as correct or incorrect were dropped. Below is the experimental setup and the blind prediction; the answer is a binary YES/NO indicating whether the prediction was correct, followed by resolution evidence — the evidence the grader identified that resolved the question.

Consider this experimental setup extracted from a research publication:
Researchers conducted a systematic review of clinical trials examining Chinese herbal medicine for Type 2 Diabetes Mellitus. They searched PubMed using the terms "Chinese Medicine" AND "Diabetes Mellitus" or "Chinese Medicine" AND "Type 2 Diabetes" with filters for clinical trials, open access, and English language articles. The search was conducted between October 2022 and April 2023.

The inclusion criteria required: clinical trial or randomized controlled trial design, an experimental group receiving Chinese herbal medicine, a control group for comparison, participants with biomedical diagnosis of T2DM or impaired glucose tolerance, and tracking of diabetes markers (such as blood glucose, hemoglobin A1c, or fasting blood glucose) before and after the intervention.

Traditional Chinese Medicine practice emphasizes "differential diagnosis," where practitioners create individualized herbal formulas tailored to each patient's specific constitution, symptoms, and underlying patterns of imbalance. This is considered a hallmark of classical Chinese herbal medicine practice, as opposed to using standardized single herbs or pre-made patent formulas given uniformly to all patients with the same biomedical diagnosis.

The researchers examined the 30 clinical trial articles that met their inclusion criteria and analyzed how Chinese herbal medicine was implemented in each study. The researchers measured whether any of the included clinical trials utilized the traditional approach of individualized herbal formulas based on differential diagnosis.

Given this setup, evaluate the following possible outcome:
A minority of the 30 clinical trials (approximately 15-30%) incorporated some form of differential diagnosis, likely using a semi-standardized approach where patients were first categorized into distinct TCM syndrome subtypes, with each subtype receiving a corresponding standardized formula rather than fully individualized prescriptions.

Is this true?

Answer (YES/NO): NO